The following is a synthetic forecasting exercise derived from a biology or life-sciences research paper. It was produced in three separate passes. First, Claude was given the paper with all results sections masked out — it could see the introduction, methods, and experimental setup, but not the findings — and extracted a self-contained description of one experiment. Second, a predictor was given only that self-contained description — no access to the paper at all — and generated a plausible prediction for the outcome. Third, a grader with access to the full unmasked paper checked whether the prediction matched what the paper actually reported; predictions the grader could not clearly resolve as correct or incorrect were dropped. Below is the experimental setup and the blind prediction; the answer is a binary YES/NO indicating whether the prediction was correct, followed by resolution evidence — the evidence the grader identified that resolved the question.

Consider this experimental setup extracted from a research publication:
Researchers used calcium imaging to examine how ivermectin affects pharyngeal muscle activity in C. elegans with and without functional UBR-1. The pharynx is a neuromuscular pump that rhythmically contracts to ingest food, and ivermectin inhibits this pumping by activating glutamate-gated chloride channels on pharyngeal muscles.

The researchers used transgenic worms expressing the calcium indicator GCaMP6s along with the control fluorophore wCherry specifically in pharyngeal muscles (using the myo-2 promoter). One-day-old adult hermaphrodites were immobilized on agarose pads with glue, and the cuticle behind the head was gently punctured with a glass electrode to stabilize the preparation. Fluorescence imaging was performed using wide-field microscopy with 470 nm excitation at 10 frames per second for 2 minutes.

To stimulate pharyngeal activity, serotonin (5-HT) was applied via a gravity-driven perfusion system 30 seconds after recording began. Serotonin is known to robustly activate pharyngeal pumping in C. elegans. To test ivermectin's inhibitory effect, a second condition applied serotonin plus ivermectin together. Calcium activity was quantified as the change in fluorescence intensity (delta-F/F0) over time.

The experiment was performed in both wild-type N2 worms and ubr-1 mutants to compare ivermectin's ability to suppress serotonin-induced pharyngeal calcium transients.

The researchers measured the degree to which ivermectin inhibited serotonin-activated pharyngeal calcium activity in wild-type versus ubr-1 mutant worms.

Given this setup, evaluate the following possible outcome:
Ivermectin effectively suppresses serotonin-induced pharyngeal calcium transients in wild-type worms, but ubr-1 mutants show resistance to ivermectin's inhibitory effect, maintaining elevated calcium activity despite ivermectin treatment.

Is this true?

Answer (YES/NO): YES